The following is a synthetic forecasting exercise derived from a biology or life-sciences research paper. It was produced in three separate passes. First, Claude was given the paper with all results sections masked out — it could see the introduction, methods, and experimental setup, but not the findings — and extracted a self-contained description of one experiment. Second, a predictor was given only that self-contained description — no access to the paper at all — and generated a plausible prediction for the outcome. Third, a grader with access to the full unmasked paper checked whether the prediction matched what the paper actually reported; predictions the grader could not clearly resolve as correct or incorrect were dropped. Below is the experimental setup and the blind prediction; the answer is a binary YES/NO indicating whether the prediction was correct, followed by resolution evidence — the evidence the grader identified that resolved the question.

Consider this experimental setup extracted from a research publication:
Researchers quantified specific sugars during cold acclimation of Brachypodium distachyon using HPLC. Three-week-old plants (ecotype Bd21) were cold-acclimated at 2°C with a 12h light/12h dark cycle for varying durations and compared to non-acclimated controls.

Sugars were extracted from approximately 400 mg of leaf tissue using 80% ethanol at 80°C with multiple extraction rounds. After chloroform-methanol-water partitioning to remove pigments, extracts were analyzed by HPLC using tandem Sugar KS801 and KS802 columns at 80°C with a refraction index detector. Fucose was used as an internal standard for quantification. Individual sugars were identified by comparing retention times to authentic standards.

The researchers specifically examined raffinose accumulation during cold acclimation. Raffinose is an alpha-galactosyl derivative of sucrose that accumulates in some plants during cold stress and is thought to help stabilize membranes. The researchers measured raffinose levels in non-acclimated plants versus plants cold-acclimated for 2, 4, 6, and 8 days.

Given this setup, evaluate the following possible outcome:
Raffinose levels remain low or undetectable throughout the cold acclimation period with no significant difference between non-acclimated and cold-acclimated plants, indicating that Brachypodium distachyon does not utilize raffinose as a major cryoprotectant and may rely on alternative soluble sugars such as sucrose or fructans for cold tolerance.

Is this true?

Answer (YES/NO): NO